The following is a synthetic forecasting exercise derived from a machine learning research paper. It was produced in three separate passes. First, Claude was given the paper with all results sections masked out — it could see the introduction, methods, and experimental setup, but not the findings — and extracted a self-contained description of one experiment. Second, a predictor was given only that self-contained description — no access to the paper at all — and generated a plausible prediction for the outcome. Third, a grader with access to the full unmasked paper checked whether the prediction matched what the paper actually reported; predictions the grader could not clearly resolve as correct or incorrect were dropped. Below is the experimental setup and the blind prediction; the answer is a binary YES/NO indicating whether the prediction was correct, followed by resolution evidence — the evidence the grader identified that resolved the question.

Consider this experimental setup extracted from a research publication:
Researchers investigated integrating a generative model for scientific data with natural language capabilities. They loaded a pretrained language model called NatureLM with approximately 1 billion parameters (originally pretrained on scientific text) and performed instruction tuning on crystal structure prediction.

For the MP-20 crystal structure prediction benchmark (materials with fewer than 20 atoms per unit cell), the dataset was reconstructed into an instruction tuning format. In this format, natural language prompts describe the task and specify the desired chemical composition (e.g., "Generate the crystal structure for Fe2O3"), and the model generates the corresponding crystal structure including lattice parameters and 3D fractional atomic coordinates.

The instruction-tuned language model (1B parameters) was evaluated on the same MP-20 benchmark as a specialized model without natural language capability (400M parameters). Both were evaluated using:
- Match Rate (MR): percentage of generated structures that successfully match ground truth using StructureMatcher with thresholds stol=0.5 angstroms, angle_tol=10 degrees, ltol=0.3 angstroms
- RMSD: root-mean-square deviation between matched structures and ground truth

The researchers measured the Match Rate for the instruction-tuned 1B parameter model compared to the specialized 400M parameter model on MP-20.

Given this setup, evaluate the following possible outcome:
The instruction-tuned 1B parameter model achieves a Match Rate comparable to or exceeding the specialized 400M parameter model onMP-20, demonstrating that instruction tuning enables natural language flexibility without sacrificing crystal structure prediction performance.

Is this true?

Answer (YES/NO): NO